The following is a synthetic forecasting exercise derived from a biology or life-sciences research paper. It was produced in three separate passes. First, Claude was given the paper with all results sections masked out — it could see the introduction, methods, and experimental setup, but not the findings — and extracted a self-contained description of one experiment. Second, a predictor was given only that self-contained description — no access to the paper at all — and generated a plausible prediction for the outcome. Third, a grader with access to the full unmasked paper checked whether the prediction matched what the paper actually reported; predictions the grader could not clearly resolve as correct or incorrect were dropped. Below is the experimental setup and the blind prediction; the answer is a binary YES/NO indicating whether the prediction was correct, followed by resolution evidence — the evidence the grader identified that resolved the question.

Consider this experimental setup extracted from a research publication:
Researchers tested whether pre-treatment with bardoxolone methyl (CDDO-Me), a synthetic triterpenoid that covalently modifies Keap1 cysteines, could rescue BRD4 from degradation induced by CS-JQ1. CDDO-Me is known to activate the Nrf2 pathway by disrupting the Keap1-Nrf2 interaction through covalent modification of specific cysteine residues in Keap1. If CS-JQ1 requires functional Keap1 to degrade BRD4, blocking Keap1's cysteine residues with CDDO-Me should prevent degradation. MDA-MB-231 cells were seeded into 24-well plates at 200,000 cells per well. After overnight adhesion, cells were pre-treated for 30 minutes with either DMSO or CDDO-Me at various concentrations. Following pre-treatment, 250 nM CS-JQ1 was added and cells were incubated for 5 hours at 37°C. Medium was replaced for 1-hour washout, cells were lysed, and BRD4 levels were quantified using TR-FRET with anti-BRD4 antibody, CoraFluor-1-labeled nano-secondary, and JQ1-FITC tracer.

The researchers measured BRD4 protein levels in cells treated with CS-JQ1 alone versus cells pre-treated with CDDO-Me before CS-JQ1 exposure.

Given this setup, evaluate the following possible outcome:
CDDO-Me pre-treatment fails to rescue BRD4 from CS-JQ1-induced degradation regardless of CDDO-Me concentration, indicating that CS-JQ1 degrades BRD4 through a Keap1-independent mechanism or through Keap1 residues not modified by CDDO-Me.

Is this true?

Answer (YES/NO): YES